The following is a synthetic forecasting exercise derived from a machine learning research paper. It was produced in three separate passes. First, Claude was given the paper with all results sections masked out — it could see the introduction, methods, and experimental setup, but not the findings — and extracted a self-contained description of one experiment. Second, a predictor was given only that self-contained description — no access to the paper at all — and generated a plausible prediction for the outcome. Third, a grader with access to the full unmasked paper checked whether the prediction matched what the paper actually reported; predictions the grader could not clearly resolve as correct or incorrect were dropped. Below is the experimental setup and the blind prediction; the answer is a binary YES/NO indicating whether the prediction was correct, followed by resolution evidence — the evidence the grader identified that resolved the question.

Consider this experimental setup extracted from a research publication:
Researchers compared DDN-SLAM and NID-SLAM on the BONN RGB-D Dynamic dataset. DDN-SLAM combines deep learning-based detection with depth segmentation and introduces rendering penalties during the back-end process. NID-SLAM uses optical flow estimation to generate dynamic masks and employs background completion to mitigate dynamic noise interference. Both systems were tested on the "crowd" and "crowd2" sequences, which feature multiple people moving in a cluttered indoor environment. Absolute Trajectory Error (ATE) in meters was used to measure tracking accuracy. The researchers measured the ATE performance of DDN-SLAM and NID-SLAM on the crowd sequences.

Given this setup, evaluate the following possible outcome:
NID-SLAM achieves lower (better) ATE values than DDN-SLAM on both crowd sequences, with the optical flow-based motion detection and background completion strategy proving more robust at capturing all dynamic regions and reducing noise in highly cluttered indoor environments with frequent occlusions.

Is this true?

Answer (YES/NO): NO